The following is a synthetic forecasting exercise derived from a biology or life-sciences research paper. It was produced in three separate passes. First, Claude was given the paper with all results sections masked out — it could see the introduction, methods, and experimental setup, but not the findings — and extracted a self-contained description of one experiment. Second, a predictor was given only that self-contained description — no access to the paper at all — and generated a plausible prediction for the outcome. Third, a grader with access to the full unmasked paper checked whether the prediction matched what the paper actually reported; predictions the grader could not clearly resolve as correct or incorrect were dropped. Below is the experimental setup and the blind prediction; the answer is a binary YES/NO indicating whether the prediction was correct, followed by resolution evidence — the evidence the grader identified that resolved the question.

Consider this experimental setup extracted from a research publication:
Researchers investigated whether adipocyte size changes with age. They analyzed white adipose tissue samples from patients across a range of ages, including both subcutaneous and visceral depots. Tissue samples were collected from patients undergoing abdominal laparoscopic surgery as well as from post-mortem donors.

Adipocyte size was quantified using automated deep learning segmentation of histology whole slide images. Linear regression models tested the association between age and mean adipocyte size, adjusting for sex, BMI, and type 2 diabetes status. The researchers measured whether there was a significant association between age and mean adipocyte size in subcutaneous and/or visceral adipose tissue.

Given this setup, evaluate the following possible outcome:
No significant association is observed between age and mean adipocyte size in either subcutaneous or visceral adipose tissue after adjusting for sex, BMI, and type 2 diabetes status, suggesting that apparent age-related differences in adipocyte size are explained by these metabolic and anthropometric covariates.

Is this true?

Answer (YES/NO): NO